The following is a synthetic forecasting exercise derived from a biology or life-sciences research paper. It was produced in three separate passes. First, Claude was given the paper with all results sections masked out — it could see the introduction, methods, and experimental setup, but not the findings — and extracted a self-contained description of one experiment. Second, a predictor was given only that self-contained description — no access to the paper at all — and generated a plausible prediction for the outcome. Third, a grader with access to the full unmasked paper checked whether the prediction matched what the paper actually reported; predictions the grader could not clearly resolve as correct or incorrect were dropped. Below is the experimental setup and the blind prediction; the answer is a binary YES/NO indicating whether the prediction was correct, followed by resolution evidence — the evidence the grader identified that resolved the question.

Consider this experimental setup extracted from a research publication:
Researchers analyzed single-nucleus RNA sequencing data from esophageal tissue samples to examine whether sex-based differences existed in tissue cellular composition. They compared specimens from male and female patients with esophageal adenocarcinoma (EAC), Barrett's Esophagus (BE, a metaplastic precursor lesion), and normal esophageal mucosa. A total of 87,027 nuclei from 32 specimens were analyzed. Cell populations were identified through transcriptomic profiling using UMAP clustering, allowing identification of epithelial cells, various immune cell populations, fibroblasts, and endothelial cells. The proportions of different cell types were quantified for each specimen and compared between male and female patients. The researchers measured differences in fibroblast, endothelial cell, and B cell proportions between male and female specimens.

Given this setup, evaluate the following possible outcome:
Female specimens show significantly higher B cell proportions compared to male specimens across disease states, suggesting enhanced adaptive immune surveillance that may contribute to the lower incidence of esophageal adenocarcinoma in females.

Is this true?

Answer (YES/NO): NO